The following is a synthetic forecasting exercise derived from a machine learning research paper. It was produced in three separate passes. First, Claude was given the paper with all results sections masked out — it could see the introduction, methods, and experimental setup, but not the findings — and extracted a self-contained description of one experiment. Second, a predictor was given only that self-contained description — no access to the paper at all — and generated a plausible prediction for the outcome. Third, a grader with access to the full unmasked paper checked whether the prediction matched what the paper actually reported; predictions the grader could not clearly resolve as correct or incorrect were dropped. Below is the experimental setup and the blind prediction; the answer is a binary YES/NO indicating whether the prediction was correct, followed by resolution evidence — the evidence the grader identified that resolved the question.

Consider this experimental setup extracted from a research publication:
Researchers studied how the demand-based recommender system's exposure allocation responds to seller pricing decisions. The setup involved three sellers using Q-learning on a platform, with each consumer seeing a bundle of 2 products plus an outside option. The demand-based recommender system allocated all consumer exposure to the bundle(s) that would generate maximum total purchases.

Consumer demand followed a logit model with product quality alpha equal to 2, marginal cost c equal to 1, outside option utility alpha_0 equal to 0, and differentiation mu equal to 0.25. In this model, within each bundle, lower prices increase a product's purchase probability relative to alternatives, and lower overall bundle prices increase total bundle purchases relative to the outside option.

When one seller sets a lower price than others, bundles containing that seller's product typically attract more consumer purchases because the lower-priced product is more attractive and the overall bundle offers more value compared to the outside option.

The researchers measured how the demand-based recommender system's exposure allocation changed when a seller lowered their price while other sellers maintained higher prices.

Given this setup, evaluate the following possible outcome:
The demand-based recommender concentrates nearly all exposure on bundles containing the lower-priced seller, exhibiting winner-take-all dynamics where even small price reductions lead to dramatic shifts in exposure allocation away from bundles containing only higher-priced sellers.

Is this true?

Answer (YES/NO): YES